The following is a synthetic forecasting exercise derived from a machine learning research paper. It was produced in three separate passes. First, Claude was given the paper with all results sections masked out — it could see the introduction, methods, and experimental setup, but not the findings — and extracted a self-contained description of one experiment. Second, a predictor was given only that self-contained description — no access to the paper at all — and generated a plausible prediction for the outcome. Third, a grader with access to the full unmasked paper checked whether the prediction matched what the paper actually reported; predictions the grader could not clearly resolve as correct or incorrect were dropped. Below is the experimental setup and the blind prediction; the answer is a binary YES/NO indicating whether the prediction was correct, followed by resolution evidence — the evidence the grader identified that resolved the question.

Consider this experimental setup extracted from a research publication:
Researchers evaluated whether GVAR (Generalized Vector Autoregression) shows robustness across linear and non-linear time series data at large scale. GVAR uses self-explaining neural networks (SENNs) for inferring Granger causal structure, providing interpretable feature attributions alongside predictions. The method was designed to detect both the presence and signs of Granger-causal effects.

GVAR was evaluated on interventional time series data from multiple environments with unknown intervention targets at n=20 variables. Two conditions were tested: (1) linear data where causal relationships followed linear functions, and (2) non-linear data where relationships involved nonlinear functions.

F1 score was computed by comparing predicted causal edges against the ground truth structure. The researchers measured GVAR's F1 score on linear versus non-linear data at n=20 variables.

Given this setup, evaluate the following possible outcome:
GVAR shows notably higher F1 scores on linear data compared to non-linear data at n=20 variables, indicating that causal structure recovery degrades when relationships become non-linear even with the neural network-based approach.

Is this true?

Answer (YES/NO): NO